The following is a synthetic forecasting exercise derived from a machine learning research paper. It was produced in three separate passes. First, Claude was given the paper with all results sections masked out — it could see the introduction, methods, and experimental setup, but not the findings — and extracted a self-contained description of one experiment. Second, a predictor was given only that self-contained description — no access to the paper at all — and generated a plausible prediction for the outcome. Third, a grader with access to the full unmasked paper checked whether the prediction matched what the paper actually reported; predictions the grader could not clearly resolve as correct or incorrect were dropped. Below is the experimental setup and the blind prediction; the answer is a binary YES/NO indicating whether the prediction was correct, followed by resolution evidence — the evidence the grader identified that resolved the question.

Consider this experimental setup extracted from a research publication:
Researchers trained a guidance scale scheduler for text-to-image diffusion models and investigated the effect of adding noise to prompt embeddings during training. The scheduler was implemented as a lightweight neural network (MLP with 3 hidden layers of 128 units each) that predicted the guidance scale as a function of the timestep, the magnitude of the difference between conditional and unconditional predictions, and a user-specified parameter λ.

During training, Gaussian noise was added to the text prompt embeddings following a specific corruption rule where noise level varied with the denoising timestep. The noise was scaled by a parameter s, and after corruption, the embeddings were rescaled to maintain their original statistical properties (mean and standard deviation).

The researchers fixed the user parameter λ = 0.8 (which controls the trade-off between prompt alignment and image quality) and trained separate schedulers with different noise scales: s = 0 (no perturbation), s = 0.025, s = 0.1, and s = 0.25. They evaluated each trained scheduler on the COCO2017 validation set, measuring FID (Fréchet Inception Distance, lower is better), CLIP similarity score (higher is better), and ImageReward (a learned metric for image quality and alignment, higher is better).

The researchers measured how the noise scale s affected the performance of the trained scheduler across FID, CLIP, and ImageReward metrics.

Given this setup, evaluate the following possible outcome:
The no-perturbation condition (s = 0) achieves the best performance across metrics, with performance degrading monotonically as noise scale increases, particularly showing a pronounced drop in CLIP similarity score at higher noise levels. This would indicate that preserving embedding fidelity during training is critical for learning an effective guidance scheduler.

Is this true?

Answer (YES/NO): NO